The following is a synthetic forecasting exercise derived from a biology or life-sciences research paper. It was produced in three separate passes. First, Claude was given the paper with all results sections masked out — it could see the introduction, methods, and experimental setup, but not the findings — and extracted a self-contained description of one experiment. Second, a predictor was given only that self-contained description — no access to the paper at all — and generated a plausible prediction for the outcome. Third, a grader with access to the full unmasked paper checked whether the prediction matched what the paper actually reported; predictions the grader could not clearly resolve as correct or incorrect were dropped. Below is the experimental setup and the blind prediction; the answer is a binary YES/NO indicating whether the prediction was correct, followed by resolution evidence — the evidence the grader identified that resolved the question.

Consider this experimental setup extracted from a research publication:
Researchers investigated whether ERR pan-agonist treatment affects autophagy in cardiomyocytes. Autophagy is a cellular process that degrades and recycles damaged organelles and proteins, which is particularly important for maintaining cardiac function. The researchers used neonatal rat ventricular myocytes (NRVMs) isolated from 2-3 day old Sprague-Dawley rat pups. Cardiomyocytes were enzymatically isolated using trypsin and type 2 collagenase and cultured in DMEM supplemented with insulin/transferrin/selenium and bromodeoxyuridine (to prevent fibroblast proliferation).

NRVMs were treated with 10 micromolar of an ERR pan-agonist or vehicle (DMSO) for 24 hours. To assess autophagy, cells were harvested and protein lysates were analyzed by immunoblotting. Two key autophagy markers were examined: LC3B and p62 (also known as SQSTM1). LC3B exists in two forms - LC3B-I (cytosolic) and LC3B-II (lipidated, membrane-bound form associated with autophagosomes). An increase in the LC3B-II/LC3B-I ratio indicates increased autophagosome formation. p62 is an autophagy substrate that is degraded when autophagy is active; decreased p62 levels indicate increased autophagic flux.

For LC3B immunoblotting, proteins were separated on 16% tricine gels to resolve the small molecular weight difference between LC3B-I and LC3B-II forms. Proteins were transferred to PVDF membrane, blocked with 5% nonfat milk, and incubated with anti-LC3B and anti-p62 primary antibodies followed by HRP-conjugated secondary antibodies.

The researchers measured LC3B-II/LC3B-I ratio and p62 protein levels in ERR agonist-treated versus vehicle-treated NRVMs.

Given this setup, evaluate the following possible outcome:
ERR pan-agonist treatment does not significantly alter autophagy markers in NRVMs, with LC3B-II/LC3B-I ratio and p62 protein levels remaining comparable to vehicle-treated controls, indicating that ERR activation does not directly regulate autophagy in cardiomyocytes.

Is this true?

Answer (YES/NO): NO